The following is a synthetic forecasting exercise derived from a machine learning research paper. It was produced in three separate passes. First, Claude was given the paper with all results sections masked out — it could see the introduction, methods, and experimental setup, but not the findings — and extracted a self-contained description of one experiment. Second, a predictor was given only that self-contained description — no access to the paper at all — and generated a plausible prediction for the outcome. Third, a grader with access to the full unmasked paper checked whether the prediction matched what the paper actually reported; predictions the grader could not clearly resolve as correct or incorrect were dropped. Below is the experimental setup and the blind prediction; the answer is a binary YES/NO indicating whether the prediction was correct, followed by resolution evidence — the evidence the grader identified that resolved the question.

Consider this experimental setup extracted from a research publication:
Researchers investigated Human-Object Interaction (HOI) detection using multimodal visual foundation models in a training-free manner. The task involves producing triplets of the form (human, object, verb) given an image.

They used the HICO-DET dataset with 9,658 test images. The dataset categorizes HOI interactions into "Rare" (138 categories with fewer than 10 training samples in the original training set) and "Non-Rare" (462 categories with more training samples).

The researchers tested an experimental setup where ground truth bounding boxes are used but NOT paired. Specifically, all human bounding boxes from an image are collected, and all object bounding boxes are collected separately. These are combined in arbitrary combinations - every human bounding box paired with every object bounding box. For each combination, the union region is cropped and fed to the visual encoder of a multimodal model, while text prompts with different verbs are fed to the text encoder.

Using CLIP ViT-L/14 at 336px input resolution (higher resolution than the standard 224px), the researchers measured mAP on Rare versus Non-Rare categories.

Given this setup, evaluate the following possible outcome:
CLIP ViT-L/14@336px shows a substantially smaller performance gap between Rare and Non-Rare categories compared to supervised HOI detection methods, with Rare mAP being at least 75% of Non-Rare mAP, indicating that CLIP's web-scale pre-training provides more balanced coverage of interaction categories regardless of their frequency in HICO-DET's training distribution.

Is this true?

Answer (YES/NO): NO